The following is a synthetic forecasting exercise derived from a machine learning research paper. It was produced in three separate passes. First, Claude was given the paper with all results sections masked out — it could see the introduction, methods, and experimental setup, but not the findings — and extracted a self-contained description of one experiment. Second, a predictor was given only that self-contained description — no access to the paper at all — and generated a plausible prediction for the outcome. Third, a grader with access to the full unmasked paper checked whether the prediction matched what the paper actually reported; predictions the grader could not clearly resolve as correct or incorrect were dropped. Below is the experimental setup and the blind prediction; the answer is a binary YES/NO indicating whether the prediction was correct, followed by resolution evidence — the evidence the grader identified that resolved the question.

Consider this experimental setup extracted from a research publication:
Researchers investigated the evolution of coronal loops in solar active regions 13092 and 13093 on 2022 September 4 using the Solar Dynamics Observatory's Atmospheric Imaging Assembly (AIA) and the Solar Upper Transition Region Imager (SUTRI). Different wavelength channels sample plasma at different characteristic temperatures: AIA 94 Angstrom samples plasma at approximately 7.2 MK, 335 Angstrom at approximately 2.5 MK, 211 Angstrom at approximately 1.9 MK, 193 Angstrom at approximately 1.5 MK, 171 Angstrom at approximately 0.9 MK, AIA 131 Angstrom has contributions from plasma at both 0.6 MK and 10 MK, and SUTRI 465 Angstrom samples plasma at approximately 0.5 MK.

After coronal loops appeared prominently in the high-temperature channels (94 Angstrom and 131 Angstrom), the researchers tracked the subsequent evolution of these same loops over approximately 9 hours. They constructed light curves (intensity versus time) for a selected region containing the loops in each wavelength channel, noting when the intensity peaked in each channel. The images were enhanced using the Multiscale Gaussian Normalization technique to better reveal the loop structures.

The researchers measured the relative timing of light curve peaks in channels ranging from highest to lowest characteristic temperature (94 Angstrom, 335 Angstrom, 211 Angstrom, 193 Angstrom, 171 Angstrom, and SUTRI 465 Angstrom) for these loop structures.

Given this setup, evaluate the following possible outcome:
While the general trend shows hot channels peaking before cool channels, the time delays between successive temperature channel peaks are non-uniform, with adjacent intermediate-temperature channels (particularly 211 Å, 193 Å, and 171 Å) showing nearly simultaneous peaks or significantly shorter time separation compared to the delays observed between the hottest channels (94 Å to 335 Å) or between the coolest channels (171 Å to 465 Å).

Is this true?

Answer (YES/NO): NO